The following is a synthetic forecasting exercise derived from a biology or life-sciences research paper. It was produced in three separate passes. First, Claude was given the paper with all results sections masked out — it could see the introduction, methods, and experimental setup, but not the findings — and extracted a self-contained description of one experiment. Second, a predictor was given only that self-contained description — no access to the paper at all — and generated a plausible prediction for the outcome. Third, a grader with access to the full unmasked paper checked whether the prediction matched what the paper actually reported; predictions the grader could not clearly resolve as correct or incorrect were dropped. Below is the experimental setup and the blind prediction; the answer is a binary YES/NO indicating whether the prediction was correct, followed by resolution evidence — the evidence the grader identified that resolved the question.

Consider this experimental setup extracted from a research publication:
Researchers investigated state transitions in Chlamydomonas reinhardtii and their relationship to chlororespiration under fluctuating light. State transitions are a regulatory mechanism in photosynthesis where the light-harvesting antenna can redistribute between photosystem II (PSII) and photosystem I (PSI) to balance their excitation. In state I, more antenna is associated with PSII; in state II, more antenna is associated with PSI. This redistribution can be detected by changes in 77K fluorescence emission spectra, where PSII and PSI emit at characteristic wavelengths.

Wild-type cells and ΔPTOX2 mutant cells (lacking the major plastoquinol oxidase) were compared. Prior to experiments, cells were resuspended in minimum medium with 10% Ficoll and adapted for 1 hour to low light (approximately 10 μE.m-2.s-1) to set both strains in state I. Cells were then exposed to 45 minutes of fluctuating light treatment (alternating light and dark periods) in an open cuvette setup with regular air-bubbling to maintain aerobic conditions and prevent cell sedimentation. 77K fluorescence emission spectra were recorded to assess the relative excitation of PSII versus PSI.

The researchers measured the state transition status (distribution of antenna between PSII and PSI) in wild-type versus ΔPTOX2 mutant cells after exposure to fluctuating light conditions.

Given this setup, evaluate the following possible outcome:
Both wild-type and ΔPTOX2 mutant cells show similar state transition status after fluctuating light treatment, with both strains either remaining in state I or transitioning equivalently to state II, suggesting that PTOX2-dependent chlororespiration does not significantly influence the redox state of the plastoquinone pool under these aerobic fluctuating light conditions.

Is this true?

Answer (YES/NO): NO